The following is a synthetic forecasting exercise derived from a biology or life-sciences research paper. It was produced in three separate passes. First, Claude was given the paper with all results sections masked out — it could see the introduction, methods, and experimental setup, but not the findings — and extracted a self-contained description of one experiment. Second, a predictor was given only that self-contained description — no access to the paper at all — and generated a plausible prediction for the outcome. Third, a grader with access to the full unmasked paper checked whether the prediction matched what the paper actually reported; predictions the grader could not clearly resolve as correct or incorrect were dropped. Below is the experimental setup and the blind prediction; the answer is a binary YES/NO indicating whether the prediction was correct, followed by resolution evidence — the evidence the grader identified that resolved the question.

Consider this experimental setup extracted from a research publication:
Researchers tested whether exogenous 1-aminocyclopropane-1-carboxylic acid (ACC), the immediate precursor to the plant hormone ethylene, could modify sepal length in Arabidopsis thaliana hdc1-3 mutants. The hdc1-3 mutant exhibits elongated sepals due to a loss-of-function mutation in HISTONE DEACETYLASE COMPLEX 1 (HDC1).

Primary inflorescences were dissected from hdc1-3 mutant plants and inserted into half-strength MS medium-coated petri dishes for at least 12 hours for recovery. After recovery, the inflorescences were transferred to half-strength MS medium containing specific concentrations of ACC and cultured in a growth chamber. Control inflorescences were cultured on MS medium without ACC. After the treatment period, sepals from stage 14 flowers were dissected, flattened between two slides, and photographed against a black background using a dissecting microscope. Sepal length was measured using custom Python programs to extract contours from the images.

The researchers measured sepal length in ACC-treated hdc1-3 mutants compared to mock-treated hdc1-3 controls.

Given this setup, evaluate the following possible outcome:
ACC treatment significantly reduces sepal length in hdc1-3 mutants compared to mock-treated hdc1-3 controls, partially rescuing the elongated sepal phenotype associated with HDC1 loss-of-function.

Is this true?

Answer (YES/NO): YES